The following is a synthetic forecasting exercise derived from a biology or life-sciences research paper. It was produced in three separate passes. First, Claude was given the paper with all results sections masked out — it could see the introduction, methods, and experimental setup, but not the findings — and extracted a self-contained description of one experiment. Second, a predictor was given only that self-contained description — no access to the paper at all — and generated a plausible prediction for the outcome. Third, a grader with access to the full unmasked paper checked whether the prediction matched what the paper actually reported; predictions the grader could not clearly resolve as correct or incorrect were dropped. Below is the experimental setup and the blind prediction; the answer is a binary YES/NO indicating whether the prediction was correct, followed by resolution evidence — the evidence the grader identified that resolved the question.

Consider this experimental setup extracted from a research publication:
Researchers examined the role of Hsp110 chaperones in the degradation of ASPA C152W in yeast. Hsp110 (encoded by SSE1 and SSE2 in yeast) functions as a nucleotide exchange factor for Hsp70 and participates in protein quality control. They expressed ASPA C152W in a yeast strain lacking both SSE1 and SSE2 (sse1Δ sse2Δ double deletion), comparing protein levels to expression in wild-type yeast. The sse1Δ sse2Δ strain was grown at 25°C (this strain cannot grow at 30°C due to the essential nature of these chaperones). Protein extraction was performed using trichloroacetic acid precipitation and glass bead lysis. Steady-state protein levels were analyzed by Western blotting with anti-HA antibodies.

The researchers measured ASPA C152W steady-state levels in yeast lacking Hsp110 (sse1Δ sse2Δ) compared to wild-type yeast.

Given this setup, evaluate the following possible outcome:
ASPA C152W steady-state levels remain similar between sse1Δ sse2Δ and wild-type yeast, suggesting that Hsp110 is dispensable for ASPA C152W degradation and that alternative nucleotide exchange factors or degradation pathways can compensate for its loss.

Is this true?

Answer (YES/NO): NO